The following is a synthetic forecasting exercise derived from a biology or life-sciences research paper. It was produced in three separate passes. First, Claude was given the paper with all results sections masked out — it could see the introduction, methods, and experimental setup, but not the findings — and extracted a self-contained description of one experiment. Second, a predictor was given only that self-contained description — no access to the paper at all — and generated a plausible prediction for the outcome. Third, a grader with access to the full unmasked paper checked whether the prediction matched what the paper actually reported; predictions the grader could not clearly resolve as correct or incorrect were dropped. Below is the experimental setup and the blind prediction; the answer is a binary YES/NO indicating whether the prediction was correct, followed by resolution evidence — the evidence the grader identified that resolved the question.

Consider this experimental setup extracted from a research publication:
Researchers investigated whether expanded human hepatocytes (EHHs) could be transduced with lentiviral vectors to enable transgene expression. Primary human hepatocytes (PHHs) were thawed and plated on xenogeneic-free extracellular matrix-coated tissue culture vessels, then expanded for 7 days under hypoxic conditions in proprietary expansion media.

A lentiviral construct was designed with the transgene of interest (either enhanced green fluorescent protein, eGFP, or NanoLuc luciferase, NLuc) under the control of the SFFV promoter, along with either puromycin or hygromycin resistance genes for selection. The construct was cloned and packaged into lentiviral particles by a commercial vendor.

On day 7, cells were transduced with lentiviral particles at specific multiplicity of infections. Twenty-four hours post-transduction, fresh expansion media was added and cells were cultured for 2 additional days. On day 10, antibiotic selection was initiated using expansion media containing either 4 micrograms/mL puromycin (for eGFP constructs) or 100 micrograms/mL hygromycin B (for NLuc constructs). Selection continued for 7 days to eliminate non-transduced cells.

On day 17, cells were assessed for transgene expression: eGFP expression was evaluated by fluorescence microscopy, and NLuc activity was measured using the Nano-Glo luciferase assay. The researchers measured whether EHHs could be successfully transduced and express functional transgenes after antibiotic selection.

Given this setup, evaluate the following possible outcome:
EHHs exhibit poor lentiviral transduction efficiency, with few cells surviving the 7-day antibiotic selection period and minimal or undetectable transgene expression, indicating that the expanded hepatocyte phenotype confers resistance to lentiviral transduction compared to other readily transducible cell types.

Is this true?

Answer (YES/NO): NO